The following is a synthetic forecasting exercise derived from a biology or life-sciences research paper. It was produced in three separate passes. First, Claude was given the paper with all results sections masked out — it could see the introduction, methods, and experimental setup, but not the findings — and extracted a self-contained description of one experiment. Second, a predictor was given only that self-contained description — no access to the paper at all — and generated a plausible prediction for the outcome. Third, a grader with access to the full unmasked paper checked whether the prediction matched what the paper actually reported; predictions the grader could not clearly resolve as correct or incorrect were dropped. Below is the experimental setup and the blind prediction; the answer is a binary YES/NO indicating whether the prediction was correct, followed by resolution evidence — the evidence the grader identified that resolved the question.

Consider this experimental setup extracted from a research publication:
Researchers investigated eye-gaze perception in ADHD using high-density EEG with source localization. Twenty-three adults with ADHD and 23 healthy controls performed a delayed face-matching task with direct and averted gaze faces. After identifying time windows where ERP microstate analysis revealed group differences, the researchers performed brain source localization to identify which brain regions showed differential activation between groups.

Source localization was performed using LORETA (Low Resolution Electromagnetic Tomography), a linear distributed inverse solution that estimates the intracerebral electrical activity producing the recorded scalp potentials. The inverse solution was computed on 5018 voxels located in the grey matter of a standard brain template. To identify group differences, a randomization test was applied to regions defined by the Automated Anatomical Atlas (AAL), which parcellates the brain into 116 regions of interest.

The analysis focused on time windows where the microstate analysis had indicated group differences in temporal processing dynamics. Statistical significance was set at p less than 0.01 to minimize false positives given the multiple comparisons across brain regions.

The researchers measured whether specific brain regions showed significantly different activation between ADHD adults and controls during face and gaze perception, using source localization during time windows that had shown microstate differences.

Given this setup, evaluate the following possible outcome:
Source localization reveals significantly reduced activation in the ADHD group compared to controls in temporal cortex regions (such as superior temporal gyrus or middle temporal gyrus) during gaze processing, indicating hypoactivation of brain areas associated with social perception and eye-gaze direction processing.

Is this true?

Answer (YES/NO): NO